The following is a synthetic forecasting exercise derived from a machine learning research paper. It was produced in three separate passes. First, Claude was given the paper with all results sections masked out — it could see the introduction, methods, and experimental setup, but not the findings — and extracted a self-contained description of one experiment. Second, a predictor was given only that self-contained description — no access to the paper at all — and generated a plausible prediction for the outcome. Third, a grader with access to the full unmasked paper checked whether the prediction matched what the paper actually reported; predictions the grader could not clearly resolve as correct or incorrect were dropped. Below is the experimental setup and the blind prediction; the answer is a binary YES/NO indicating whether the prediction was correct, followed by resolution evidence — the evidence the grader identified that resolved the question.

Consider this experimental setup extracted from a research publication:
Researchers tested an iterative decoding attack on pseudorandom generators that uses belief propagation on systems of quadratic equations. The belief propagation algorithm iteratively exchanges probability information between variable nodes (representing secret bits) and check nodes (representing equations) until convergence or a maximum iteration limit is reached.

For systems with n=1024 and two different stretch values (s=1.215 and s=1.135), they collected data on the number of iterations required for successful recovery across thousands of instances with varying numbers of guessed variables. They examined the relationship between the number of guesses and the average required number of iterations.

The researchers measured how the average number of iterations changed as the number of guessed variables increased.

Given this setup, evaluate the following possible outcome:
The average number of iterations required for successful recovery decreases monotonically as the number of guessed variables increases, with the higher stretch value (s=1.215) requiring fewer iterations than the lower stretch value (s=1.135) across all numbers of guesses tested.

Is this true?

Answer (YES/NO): NO